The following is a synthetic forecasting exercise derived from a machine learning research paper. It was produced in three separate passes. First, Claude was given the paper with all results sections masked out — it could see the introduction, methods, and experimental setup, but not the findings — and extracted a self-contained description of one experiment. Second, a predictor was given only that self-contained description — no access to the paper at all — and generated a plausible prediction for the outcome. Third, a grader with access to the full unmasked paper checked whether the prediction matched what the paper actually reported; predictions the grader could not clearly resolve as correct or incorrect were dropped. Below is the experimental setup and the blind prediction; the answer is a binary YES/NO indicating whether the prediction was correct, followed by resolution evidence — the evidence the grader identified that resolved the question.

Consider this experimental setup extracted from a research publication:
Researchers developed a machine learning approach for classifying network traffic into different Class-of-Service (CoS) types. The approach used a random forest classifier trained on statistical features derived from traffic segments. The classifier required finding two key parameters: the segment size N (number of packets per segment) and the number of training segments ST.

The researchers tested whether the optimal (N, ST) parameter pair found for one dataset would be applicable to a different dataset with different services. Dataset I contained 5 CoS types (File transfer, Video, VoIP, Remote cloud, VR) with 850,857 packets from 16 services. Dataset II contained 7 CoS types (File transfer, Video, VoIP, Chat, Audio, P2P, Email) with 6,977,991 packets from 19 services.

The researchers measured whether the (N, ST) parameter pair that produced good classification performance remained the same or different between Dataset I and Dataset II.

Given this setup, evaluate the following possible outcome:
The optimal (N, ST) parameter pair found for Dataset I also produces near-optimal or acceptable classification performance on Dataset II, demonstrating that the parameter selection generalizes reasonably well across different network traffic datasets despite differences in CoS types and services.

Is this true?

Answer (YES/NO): YES